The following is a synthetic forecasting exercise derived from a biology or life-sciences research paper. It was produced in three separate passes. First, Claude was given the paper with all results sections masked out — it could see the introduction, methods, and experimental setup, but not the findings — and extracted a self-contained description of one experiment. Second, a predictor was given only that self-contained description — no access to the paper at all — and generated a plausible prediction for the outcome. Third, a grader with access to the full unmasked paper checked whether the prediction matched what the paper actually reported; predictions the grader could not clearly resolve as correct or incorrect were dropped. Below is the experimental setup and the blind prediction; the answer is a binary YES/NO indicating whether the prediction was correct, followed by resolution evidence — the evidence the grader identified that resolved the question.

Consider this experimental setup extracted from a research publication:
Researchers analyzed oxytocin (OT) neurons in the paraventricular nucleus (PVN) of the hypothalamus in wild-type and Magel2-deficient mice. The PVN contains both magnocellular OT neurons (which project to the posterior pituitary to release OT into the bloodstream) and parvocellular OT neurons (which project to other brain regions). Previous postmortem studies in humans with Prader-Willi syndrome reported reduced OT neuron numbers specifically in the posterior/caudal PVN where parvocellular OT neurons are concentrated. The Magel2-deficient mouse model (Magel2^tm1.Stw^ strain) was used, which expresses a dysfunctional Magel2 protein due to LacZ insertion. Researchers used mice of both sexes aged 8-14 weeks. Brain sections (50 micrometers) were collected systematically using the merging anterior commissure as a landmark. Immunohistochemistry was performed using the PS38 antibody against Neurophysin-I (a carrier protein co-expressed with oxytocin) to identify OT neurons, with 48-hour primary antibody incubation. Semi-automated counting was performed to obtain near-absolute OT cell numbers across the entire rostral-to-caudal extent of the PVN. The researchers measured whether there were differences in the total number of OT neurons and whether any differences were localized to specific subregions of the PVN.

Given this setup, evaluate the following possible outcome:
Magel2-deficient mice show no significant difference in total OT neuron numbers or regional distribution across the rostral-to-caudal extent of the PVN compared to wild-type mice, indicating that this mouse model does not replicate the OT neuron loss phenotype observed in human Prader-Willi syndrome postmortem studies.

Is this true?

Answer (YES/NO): NO